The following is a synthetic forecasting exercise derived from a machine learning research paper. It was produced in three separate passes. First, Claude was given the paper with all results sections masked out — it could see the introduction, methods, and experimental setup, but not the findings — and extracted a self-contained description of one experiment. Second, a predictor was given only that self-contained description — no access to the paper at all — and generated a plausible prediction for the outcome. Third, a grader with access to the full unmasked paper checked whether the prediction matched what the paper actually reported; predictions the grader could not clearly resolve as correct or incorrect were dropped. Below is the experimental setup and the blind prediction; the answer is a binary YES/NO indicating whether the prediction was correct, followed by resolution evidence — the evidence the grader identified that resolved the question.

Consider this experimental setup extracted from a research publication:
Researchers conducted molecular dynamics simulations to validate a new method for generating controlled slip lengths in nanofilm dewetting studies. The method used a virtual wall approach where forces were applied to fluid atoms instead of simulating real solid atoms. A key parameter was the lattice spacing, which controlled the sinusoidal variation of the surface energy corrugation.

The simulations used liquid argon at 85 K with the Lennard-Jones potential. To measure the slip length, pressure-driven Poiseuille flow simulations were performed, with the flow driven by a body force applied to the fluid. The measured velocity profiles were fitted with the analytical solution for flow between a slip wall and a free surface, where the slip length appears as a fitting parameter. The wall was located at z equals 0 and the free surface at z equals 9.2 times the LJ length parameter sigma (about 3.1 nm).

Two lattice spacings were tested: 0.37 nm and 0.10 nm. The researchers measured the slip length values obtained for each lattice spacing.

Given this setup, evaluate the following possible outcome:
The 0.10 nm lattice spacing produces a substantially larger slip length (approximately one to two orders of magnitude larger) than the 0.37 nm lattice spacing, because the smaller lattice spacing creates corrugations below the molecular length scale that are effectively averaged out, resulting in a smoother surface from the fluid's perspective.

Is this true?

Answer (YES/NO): NO